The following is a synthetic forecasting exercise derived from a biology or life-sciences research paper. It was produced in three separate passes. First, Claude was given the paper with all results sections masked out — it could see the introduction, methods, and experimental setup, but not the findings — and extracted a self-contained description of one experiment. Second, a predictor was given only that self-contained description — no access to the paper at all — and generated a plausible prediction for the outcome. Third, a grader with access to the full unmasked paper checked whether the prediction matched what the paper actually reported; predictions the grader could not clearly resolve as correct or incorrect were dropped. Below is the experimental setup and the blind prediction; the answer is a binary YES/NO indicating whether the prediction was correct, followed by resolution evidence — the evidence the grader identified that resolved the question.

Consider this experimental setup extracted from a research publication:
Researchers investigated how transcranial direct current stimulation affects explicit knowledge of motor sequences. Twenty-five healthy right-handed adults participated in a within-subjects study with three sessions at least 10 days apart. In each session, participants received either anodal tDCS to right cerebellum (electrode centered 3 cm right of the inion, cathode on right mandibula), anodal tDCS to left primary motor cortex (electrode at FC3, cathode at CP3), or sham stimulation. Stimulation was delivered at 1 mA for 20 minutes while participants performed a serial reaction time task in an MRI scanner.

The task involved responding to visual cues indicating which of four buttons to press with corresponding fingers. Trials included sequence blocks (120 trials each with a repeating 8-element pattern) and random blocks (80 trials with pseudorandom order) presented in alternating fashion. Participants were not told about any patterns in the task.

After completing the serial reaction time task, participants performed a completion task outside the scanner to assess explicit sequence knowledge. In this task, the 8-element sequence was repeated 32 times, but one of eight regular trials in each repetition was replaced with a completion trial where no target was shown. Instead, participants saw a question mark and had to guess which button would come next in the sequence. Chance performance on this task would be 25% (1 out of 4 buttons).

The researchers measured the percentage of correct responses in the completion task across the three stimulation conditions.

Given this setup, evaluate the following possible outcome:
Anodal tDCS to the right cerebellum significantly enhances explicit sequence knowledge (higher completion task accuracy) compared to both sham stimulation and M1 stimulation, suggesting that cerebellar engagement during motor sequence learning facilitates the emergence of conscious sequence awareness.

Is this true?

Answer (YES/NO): NO